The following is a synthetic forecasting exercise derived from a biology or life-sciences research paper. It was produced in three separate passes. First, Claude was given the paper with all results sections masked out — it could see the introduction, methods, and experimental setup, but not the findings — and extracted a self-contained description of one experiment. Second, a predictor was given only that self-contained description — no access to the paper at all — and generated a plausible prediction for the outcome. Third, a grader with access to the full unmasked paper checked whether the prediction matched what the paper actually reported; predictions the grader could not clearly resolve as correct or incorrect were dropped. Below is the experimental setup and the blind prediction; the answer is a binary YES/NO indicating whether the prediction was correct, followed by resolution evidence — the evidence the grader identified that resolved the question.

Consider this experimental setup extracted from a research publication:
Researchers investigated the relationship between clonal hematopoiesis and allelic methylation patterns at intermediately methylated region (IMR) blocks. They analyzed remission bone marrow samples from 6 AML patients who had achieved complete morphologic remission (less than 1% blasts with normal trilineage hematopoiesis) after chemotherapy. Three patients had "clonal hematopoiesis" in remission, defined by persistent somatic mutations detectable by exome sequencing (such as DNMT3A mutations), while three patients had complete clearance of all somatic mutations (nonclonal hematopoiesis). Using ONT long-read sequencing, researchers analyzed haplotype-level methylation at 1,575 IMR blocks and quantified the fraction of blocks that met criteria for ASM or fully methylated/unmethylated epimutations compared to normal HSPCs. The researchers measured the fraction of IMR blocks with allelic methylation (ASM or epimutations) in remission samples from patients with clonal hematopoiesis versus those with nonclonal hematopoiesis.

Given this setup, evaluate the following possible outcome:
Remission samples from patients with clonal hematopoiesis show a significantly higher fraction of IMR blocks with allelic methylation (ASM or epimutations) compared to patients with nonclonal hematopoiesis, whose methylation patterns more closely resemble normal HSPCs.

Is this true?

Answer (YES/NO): YES